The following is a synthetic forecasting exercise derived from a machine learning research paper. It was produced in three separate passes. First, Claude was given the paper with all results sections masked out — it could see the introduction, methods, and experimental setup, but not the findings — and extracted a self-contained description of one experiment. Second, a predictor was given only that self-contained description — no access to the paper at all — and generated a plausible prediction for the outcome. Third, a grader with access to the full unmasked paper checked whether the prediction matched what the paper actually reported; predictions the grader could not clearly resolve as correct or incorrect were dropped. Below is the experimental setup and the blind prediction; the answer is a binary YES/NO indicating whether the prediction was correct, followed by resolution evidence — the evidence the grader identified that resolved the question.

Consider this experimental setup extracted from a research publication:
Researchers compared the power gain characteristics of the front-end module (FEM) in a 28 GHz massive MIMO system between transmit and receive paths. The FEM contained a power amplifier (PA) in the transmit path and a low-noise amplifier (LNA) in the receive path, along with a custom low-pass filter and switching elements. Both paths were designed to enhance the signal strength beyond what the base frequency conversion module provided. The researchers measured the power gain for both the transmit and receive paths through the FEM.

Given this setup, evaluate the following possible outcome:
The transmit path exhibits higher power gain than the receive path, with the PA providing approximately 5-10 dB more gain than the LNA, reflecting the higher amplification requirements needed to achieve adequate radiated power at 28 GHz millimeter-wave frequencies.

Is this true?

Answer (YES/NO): NO